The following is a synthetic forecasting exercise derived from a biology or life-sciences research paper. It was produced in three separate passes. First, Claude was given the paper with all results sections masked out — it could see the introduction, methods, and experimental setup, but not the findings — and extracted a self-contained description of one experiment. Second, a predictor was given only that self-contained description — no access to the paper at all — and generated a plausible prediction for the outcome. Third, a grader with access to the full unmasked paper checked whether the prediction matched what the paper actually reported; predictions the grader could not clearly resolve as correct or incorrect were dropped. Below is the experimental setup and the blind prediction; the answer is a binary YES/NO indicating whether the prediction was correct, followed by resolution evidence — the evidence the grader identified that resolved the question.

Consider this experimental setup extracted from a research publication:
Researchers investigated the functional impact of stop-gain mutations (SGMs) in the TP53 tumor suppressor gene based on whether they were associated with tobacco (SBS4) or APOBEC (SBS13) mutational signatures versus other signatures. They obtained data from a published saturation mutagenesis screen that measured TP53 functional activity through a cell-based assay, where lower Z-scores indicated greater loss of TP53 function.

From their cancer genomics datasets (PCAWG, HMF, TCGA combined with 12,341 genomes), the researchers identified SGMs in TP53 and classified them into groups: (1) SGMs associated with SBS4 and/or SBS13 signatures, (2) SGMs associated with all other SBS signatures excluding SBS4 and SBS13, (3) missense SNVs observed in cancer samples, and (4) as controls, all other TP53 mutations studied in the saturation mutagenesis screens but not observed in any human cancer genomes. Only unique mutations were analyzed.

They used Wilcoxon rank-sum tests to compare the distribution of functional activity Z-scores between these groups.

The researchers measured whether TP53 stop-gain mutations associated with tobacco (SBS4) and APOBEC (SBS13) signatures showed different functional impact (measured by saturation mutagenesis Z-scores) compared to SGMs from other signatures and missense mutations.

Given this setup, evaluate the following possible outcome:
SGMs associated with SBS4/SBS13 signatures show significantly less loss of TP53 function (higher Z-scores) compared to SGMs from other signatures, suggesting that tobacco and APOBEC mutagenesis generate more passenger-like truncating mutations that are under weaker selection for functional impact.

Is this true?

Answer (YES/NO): NO